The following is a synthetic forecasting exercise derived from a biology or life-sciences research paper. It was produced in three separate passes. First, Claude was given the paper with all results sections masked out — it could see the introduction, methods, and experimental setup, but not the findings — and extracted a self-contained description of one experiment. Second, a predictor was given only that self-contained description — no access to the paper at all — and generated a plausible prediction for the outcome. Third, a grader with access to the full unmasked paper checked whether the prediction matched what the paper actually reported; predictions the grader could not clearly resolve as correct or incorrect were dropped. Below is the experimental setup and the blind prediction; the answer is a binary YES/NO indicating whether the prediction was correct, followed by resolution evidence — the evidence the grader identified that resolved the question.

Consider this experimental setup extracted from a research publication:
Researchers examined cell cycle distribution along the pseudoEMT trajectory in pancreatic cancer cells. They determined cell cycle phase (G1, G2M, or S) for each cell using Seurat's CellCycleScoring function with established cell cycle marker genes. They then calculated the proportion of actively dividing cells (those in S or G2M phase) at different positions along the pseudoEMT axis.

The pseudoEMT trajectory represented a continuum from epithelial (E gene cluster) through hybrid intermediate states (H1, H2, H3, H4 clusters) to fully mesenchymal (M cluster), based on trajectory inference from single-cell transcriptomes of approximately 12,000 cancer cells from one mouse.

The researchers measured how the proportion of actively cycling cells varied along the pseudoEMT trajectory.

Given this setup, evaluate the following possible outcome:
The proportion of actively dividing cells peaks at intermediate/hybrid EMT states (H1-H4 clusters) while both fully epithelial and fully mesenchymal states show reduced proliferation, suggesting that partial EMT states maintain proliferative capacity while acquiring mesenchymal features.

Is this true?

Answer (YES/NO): NO